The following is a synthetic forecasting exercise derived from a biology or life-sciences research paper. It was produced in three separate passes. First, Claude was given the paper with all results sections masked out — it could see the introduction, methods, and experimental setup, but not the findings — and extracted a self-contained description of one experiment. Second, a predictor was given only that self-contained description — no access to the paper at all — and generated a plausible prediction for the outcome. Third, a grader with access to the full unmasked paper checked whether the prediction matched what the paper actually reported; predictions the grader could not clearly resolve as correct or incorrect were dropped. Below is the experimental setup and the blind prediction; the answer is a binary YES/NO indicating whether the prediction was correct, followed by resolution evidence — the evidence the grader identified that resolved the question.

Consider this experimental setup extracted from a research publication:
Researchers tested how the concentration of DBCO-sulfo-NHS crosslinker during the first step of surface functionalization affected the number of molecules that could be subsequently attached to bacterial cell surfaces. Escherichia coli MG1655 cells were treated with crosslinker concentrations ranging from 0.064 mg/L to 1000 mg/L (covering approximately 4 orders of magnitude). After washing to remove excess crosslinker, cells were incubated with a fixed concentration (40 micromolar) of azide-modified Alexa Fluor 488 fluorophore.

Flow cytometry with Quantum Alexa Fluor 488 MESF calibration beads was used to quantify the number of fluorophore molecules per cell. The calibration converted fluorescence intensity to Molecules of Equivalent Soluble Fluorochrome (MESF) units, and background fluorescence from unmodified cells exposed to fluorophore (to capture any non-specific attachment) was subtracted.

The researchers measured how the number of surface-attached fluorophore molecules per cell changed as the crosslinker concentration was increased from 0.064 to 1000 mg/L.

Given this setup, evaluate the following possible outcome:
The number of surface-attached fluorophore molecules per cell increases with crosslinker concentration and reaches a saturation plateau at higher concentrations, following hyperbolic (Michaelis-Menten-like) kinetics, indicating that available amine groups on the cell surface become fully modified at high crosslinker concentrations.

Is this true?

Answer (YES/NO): NO